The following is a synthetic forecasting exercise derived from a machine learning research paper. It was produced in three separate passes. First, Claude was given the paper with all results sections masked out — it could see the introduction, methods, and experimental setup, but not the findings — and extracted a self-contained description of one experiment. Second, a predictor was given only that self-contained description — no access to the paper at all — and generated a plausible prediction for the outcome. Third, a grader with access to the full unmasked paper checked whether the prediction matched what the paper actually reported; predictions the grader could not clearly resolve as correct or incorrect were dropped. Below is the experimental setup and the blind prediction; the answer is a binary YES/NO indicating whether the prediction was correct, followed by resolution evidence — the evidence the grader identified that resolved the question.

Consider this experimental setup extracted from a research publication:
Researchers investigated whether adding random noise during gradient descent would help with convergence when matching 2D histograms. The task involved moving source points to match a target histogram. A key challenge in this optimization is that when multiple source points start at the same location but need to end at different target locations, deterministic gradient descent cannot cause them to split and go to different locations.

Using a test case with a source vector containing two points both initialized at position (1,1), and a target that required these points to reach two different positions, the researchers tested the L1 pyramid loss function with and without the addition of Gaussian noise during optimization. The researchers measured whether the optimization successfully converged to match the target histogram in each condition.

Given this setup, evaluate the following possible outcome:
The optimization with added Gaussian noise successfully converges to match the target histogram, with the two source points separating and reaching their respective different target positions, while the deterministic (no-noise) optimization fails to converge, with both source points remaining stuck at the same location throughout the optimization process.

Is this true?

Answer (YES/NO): NO